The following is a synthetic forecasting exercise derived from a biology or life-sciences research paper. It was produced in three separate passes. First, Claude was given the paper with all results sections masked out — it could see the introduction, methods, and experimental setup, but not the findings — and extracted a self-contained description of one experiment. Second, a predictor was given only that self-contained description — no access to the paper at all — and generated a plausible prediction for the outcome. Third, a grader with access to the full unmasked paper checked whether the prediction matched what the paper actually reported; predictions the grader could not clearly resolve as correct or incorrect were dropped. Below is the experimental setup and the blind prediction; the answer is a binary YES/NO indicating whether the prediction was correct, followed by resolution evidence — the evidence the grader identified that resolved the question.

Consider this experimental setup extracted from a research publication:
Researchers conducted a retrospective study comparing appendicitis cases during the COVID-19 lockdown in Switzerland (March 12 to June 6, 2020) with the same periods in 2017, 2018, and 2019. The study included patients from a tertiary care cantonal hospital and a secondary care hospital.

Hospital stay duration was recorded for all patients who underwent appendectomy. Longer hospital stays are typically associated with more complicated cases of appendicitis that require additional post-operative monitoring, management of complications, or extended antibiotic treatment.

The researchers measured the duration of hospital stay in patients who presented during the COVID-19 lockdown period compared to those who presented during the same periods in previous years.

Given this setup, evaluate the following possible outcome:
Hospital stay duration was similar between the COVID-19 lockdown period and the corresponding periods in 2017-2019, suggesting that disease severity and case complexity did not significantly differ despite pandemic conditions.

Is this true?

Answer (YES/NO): NO